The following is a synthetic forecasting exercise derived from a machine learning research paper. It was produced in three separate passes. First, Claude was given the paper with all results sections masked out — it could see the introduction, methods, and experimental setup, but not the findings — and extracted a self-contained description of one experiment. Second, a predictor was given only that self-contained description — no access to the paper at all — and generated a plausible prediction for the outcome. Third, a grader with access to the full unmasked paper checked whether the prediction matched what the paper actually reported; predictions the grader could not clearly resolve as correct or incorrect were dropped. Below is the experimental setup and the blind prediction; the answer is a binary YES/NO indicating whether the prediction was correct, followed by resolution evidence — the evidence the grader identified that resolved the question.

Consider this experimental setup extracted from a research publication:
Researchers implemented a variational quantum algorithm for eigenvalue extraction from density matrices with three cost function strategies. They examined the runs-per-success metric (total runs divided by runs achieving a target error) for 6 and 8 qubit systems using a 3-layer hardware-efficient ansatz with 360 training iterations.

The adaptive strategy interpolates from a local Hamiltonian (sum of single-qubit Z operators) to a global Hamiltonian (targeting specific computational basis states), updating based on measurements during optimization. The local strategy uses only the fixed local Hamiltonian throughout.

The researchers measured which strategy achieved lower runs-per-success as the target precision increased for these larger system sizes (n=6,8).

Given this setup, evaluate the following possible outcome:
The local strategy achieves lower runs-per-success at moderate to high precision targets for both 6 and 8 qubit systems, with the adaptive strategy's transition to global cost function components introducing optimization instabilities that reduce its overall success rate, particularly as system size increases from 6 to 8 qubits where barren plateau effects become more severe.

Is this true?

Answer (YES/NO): NO